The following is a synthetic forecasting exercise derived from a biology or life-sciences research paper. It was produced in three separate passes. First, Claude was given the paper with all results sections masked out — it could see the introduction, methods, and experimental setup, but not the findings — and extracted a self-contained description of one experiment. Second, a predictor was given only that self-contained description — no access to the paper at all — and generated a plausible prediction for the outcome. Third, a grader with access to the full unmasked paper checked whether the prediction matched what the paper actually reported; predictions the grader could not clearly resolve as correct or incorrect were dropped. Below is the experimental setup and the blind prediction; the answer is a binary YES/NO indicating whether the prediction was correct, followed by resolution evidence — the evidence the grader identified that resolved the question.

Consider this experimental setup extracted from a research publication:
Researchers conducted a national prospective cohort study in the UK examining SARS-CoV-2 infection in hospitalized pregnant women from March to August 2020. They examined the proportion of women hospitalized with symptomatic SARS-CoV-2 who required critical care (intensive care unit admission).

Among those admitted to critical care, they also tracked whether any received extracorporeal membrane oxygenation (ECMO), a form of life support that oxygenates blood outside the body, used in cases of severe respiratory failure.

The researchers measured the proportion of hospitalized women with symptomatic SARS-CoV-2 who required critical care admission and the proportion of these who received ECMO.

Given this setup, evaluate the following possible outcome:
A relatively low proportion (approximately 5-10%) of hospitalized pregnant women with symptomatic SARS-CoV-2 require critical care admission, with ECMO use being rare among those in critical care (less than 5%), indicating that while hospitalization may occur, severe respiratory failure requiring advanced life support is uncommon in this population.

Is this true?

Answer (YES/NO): NO